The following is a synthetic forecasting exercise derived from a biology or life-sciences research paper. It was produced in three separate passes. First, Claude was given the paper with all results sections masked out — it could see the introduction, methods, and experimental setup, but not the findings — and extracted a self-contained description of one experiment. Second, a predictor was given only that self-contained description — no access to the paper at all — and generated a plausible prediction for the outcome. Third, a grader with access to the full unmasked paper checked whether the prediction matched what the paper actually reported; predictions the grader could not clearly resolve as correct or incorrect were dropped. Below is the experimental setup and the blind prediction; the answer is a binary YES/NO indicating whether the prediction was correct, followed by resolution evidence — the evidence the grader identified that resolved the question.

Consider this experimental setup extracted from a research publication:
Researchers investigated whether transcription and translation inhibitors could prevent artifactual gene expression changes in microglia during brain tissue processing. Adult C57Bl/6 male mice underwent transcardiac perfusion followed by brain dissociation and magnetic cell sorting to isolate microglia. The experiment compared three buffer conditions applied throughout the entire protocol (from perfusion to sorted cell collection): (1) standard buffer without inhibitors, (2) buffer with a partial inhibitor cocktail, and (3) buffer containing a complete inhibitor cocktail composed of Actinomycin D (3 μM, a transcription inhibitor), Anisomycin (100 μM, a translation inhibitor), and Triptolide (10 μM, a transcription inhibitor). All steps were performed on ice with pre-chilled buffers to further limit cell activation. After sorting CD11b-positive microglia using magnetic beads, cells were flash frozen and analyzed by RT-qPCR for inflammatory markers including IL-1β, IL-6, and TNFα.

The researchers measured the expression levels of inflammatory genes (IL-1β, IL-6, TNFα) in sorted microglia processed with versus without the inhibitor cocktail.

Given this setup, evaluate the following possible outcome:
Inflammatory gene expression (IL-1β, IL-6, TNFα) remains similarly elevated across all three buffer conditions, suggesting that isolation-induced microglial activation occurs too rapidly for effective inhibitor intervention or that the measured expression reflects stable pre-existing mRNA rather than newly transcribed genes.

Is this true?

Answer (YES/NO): NO